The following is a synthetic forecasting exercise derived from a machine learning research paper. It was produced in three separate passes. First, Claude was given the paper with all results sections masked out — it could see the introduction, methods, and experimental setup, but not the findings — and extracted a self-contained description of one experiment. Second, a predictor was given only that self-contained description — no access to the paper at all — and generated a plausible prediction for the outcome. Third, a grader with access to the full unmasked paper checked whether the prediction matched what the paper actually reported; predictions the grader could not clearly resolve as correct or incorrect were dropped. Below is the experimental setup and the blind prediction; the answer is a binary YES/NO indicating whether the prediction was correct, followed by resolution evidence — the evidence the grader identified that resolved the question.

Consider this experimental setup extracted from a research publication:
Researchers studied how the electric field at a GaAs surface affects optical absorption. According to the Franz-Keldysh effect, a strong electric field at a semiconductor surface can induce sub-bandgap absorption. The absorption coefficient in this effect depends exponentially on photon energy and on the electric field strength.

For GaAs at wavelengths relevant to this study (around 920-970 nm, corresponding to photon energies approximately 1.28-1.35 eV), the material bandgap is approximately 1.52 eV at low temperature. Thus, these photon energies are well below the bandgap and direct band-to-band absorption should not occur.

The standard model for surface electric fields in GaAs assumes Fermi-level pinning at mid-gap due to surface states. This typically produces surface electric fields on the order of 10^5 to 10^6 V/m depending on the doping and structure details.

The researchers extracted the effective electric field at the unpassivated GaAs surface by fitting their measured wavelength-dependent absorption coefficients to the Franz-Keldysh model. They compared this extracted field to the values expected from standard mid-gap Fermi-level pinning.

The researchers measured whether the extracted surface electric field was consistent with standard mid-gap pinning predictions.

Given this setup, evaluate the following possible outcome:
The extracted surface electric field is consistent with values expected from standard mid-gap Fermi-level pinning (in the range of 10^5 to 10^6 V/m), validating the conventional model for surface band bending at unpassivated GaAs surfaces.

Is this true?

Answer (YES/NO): NO